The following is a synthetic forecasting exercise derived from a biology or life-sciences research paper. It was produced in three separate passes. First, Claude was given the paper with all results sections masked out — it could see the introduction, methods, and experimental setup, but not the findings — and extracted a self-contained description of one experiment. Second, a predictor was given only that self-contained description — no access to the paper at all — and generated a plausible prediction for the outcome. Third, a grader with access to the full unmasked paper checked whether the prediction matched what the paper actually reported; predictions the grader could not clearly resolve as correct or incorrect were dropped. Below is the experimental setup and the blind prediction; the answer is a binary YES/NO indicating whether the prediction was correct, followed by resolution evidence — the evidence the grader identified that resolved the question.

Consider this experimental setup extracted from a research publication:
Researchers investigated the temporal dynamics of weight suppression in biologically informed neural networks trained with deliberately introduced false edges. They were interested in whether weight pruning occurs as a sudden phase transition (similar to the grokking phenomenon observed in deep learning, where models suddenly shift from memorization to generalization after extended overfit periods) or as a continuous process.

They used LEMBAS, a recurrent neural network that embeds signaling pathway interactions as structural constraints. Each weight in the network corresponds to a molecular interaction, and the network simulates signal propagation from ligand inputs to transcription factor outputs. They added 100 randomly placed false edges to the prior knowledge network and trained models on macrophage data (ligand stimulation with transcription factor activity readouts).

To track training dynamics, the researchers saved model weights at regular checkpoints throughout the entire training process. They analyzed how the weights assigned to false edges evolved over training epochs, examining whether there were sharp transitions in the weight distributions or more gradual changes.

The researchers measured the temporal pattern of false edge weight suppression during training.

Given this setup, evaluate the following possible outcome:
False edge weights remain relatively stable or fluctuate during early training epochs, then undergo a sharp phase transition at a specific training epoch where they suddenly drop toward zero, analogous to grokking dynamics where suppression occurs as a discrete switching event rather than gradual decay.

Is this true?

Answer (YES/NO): NO